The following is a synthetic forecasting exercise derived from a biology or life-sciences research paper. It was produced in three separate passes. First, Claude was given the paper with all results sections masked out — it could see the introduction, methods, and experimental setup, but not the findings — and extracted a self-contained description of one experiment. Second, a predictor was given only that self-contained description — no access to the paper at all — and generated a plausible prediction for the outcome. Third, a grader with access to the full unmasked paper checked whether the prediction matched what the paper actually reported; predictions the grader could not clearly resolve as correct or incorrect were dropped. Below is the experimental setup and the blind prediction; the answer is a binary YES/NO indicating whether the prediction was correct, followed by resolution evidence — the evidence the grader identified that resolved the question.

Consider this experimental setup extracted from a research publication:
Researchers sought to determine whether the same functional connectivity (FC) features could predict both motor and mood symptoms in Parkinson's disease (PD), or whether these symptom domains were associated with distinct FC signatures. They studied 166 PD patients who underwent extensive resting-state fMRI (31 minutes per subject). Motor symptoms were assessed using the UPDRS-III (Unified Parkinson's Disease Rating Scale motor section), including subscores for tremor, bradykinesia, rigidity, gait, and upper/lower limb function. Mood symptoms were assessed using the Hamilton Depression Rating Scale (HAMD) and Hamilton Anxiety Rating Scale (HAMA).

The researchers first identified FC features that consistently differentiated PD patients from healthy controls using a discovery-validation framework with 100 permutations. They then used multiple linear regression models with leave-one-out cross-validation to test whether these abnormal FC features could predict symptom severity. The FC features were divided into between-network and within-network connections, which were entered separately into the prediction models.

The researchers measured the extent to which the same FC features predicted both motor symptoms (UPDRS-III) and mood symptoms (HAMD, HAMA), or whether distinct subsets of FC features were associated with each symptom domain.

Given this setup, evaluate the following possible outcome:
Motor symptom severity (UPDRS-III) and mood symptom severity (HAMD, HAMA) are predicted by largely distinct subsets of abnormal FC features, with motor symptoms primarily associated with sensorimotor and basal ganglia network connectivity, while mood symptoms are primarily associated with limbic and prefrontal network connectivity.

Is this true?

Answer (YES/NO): NO